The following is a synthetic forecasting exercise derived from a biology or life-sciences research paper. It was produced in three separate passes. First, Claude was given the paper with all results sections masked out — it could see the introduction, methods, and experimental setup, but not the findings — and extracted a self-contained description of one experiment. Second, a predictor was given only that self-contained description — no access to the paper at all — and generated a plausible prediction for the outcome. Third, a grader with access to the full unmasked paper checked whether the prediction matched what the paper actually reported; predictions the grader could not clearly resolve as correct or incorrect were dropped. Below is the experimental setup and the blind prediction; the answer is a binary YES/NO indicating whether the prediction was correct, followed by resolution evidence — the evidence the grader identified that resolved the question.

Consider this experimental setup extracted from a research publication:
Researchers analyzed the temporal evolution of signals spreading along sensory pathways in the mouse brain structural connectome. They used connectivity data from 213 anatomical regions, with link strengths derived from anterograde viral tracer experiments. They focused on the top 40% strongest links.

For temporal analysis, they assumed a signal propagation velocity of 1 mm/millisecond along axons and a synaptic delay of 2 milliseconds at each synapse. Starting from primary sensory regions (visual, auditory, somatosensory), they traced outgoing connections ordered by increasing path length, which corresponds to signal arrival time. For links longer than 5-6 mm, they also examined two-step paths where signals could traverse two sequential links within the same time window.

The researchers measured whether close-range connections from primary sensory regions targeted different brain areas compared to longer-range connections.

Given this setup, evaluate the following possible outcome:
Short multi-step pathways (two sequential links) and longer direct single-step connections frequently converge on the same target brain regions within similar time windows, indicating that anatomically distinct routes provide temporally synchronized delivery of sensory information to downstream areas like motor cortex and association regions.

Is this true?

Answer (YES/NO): YES